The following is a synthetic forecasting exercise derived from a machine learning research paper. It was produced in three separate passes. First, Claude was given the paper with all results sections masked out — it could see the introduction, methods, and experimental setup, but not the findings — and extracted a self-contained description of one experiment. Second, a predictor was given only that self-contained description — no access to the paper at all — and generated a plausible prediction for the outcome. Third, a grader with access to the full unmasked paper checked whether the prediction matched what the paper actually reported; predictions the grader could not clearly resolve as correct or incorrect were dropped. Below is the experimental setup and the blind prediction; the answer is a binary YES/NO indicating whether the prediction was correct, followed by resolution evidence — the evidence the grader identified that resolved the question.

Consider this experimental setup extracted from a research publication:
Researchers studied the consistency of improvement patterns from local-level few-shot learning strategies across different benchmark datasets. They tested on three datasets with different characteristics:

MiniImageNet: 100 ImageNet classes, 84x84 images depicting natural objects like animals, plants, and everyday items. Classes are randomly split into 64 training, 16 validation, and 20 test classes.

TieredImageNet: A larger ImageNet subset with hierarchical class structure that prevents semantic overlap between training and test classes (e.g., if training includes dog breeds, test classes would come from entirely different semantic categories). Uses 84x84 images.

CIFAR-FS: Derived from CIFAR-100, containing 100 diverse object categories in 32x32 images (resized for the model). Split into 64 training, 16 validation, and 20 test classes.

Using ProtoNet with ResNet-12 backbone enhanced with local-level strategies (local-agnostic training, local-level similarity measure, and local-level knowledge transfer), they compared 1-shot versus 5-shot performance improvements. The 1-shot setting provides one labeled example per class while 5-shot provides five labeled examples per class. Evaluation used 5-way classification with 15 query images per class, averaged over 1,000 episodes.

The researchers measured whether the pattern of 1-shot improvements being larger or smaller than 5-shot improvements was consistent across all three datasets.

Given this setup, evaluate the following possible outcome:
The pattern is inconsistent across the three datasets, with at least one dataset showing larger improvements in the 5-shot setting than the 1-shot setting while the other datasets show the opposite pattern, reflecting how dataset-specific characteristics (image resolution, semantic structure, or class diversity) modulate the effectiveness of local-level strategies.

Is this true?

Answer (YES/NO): NO